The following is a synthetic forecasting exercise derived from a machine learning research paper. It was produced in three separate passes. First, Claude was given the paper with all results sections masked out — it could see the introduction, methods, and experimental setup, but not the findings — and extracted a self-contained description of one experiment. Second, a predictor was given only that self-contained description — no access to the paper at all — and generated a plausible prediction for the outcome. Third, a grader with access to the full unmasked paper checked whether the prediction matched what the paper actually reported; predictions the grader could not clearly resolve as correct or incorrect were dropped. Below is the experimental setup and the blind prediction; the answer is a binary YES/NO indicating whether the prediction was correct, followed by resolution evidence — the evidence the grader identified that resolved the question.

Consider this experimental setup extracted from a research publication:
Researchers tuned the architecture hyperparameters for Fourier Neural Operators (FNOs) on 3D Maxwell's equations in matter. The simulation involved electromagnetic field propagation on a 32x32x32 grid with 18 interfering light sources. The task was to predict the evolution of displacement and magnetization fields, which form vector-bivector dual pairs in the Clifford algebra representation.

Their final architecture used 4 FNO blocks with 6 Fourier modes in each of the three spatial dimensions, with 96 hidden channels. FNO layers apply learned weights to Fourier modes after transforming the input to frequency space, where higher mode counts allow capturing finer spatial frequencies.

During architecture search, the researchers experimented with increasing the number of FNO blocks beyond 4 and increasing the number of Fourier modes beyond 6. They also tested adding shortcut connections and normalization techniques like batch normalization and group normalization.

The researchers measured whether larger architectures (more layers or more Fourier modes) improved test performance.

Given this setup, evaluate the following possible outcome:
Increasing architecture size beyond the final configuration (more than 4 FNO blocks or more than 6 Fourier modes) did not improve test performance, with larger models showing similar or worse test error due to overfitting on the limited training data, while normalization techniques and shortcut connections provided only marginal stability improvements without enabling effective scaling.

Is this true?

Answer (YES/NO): NO